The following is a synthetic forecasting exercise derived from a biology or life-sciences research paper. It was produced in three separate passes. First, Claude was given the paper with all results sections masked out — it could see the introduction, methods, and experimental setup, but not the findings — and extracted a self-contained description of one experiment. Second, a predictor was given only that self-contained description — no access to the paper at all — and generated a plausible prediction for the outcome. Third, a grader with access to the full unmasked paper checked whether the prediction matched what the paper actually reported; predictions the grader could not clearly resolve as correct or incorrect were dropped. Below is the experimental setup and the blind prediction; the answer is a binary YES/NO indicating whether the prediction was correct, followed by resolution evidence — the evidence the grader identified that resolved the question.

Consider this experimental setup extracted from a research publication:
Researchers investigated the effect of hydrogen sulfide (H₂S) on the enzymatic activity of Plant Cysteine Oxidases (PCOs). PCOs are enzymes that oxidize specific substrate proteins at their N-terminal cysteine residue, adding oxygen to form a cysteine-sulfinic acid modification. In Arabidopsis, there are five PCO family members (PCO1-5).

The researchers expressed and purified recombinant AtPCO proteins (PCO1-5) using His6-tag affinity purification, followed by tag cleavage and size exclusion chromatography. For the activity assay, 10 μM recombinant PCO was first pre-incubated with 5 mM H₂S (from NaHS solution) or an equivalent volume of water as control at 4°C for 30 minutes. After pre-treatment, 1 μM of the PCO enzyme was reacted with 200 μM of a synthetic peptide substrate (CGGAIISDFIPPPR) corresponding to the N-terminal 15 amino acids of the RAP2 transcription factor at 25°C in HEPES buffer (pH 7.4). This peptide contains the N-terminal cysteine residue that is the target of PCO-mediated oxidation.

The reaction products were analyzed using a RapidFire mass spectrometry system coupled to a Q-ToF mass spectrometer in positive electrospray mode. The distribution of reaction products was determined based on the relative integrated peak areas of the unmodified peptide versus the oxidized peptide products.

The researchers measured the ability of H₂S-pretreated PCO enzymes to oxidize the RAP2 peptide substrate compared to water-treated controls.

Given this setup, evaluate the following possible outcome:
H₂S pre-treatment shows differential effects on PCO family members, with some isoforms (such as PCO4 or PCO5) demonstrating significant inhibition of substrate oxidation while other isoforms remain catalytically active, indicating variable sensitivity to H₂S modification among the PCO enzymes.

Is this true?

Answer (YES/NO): NO